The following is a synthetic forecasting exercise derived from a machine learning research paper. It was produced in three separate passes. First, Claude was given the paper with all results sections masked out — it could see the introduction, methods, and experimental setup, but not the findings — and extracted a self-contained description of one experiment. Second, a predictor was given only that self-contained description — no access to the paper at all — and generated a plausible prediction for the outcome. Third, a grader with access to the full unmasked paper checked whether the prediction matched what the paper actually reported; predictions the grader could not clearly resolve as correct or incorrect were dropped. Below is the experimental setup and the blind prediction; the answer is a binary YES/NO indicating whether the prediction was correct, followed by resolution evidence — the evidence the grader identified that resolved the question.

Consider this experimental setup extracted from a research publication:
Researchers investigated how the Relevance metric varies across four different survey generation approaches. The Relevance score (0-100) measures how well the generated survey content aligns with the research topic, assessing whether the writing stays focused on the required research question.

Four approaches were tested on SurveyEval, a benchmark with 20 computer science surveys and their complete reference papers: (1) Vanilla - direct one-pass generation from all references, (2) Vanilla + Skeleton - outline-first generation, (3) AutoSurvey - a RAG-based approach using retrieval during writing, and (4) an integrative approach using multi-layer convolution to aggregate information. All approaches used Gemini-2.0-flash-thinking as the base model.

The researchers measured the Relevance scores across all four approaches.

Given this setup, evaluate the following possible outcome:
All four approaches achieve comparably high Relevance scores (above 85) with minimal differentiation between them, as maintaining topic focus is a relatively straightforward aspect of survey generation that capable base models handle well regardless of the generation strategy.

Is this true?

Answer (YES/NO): YES